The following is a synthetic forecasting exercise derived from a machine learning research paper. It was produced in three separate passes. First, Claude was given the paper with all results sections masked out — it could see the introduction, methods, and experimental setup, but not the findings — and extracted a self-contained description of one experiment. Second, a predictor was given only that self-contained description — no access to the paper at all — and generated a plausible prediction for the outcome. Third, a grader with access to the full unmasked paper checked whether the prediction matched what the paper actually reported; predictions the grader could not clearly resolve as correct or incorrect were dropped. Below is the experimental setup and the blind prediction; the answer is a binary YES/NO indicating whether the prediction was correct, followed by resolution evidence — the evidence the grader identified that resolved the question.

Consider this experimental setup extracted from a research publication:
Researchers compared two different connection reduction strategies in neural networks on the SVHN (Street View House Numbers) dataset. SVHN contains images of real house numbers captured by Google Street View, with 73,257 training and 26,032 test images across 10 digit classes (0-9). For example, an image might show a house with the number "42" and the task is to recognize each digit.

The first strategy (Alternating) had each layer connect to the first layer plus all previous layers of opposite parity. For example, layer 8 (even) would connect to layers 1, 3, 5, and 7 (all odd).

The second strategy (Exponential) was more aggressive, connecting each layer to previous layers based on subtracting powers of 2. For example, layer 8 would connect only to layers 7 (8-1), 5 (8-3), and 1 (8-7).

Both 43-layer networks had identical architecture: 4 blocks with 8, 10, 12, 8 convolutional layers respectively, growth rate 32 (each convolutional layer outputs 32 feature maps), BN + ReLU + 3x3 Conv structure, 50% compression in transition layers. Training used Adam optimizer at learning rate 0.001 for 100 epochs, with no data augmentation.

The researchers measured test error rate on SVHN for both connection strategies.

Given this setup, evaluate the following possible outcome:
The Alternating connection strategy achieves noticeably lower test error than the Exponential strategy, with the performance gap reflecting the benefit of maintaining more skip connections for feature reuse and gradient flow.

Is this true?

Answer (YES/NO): NO